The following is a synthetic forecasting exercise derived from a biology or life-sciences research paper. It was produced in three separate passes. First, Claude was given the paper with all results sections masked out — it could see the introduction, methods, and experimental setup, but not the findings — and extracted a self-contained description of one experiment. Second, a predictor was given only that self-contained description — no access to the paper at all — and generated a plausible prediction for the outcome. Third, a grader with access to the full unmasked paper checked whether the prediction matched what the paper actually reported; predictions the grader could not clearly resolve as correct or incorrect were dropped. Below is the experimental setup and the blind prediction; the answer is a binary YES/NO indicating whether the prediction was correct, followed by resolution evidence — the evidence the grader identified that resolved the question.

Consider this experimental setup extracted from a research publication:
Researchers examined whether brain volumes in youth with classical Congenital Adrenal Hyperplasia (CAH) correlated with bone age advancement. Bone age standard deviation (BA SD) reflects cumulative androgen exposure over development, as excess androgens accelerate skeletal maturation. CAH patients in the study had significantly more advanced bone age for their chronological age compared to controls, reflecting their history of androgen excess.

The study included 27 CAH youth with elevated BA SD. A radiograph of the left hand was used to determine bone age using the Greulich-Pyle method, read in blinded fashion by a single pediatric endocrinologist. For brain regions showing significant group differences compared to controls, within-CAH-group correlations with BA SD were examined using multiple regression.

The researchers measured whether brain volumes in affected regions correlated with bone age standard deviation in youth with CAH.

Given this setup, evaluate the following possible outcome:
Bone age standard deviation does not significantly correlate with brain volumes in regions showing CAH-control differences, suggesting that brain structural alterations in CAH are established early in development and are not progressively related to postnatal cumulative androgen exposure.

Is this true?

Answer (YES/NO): YES